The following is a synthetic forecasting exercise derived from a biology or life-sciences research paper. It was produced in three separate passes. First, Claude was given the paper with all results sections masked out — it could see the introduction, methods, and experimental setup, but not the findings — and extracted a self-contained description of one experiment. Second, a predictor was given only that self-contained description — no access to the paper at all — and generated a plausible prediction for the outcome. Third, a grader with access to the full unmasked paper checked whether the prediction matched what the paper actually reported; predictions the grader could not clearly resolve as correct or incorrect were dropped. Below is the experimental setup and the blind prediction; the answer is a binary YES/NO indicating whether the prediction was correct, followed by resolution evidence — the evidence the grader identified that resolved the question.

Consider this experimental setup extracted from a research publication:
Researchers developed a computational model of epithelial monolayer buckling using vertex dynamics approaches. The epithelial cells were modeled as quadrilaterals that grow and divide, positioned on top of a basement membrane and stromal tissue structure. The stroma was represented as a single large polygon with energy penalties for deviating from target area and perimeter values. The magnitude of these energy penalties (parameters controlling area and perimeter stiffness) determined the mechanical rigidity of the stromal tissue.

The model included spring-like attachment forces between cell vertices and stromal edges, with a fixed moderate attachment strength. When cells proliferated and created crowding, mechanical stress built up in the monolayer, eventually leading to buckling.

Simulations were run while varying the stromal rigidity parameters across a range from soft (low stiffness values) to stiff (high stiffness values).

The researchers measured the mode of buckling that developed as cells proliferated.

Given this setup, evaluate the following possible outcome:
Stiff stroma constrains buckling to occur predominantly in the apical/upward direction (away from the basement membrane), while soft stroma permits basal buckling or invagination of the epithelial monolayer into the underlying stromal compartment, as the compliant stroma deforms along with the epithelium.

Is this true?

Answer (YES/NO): NO